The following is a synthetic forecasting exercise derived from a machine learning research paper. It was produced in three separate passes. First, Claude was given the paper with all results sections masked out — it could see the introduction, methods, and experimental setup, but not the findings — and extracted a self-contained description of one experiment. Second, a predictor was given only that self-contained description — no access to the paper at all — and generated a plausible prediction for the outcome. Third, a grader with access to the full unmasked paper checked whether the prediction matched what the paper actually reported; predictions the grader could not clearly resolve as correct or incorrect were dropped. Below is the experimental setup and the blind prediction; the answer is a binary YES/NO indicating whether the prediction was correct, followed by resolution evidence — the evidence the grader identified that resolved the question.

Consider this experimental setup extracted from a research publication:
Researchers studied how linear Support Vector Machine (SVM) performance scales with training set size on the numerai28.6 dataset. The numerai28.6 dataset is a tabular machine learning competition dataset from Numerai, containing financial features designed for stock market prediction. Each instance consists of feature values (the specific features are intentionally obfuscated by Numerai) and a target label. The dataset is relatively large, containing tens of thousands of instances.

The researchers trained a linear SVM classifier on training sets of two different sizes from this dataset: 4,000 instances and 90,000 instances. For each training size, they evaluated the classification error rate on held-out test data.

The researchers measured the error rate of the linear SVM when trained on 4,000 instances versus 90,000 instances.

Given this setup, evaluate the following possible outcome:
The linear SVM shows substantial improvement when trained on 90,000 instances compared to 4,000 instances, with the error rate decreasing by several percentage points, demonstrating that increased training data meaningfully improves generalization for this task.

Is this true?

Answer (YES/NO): NO